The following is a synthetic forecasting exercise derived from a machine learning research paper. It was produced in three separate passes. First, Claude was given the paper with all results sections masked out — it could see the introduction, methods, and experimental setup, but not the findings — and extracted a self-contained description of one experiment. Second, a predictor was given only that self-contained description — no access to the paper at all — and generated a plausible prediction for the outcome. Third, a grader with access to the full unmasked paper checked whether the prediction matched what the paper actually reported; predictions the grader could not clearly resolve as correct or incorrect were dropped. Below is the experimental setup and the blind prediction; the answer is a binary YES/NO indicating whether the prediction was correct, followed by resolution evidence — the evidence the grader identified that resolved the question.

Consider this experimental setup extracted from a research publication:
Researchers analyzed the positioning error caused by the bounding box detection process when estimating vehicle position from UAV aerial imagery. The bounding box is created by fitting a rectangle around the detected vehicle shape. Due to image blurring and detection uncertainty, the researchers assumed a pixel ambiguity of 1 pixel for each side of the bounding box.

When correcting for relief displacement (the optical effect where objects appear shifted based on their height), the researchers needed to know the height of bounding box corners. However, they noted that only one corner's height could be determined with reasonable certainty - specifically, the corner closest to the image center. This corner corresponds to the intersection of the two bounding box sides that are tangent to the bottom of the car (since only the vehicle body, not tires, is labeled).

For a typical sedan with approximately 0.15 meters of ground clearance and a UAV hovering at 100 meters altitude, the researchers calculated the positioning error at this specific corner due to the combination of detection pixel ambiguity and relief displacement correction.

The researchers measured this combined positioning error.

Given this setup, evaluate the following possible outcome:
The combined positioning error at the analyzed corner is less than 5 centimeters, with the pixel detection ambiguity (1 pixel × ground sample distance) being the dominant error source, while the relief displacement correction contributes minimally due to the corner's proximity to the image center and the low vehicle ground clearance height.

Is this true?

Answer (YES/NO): YES